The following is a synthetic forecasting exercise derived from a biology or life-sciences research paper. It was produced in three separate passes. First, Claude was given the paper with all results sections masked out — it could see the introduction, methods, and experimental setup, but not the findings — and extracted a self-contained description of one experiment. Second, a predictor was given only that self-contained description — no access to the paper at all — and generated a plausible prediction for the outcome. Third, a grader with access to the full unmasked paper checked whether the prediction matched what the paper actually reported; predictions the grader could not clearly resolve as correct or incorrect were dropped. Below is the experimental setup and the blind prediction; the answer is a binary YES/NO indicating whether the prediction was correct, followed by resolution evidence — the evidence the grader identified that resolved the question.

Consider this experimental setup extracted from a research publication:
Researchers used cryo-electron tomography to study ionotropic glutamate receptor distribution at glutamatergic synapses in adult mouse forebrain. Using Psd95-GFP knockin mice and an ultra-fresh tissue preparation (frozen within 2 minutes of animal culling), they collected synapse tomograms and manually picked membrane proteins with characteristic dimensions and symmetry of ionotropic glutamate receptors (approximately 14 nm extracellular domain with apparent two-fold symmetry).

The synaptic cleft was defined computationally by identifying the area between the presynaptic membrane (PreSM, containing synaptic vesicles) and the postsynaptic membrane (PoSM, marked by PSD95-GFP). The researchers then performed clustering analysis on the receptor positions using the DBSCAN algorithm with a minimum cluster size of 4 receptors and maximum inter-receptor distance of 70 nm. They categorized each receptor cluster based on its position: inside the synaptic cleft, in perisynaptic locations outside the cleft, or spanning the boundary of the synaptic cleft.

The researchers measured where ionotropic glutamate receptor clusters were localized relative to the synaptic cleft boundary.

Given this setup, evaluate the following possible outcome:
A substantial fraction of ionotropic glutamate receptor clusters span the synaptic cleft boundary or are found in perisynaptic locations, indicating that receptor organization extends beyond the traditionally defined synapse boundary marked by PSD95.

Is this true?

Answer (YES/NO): YES